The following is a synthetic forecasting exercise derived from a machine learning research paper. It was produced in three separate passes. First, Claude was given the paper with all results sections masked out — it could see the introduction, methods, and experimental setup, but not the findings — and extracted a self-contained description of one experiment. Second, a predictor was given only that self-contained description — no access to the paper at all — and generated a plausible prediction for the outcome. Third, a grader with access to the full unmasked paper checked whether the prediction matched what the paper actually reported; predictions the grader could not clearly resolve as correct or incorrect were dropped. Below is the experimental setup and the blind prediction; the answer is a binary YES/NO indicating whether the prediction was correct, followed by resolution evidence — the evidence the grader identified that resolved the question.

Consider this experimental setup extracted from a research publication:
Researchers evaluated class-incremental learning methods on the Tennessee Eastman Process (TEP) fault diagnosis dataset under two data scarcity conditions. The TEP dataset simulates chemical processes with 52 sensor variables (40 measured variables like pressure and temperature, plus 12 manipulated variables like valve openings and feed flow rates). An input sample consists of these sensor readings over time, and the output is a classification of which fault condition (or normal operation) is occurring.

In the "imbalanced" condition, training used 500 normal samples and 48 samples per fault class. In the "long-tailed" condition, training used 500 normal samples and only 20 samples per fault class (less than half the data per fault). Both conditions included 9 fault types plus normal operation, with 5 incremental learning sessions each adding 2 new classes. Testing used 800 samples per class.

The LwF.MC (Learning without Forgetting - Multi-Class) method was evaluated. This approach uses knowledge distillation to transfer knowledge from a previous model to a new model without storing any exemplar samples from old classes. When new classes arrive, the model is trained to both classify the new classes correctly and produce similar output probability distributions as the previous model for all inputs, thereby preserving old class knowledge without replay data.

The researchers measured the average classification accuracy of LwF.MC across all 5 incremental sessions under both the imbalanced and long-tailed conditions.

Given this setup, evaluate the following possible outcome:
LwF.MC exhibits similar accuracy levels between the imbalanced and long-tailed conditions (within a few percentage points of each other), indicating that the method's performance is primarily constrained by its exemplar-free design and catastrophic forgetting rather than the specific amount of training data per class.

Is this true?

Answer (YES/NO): YES